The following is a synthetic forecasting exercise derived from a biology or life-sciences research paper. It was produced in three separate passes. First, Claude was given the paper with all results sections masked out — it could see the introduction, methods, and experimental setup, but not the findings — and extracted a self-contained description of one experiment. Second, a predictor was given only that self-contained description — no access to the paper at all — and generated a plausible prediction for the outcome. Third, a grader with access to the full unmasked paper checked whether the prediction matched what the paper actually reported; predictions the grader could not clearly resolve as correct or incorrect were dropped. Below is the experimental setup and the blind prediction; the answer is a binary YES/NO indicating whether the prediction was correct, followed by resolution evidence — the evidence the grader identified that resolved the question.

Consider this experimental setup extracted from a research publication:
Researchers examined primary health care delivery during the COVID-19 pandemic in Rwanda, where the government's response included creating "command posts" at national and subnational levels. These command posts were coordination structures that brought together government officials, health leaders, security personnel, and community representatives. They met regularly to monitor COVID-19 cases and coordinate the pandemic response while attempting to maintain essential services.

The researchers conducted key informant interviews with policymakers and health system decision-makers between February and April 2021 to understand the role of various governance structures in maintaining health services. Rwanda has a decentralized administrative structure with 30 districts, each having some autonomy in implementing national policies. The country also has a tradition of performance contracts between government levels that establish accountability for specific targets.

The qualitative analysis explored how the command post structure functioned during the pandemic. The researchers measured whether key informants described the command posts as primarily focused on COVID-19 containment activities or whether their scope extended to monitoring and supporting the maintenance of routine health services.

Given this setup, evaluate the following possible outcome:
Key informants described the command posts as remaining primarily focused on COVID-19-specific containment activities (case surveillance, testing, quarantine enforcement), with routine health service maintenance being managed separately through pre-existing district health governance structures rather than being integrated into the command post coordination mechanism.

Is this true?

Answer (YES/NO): NO